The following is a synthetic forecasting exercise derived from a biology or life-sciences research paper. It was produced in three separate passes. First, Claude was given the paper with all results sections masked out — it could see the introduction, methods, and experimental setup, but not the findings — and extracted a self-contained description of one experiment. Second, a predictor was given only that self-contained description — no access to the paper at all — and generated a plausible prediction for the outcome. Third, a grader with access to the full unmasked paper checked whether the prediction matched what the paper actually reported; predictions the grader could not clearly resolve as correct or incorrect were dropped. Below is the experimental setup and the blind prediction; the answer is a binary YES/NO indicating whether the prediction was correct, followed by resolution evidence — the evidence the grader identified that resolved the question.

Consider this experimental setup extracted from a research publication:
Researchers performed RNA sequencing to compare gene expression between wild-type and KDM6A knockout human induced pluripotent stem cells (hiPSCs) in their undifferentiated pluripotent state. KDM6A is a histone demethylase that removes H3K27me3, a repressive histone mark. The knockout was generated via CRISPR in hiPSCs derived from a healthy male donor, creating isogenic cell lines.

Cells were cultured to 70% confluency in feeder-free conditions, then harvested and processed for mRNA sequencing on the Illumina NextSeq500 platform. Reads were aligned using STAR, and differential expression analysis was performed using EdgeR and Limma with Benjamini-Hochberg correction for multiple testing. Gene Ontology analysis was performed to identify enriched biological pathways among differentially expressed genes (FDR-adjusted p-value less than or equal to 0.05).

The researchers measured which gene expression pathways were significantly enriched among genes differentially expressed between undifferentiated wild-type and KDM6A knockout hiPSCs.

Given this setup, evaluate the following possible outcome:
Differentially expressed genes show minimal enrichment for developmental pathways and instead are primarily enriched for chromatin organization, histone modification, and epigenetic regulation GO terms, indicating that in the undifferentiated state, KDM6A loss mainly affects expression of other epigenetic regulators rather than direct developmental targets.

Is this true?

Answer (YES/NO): NO